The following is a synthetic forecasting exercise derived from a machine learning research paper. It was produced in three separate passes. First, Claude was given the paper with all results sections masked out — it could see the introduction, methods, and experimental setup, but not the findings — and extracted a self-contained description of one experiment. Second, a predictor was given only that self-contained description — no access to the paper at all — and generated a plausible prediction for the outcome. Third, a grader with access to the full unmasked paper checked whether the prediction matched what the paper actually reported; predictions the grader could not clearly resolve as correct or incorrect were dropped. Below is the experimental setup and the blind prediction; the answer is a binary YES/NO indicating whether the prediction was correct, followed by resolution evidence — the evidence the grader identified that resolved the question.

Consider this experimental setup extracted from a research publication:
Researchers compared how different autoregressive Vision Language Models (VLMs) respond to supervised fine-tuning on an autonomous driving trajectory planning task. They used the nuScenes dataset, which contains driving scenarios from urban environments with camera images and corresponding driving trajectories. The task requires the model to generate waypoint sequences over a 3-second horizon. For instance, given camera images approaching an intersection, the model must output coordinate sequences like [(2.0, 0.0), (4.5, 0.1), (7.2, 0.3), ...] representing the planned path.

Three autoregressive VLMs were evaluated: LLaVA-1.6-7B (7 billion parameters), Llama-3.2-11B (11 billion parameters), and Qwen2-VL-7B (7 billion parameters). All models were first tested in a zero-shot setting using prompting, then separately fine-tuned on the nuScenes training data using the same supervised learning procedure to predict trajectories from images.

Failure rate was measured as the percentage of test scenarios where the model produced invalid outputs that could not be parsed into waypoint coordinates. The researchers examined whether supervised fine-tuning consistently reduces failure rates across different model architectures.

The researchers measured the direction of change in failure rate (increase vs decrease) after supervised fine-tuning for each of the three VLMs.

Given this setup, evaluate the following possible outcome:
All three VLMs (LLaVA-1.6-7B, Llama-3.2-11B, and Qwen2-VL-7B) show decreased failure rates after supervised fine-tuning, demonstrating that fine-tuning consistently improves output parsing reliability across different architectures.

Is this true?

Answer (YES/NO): NO